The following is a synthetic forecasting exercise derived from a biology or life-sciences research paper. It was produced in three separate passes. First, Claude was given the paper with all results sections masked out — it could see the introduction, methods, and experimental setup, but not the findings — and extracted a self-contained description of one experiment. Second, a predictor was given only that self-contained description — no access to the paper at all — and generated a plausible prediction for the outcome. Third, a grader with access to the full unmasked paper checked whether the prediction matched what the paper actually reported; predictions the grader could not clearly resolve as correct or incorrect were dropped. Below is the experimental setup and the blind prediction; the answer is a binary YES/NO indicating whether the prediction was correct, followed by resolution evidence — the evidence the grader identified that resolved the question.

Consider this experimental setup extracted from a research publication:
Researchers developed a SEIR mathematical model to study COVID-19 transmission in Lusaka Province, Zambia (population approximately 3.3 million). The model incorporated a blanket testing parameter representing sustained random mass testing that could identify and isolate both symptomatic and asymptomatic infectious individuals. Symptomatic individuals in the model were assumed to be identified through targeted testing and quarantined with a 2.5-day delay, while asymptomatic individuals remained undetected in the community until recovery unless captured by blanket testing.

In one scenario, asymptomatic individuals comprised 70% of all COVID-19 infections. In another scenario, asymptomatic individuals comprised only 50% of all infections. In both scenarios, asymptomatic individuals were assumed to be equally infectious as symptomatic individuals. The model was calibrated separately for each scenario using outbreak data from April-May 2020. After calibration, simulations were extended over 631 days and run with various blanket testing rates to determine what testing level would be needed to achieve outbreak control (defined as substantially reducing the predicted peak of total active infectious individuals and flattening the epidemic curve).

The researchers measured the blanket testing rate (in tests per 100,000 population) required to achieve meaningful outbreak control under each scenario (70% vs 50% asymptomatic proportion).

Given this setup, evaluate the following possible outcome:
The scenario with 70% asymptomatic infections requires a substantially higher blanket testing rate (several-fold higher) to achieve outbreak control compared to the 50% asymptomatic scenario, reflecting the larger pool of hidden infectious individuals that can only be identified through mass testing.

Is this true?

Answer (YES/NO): NO